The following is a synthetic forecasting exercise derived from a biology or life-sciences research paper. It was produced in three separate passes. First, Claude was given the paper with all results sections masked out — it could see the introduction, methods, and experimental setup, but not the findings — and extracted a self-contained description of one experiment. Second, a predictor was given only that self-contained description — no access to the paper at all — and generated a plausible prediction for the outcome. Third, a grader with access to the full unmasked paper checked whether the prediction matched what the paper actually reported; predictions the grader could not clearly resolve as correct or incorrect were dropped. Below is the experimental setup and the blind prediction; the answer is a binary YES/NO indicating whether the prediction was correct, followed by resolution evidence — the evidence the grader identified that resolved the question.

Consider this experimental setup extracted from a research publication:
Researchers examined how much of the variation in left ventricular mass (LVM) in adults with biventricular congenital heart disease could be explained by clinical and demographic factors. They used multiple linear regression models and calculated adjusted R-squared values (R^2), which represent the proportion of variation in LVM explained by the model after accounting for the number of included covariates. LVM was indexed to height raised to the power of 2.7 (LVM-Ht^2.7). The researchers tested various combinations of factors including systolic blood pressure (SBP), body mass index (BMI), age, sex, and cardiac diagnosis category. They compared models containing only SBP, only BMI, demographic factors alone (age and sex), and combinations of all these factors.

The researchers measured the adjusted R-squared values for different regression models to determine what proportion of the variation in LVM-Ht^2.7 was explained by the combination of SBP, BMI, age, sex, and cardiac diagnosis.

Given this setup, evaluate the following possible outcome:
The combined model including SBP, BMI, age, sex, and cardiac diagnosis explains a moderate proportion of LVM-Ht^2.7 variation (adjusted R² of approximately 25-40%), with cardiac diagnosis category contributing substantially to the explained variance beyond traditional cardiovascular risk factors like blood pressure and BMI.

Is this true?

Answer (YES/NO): NO